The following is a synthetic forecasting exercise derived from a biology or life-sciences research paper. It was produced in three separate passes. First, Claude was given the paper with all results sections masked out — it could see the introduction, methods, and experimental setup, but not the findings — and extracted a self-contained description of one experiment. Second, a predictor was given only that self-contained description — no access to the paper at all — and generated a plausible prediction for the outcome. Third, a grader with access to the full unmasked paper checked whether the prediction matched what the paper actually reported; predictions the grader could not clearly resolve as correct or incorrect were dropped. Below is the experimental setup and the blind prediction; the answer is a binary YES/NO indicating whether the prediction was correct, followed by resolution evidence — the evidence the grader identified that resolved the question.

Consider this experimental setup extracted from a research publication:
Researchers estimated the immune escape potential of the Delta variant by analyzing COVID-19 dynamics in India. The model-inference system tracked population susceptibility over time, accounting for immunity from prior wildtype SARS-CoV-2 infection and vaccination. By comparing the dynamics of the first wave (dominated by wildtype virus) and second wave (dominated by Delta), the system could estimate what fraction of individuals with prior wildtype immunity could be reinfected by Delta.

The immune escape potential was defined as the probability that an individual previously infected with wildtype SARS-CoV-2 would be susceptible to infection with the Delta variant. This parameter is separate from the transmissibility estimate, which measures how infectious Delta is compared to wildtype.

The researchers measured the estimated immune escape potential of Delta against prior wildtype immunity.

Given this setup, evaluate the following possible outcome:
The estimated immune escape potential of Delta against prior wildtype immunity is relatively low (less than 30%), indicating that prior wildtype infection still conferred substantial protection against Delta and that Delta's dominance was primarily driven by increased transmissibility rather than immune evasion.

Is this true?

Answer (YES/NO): NO